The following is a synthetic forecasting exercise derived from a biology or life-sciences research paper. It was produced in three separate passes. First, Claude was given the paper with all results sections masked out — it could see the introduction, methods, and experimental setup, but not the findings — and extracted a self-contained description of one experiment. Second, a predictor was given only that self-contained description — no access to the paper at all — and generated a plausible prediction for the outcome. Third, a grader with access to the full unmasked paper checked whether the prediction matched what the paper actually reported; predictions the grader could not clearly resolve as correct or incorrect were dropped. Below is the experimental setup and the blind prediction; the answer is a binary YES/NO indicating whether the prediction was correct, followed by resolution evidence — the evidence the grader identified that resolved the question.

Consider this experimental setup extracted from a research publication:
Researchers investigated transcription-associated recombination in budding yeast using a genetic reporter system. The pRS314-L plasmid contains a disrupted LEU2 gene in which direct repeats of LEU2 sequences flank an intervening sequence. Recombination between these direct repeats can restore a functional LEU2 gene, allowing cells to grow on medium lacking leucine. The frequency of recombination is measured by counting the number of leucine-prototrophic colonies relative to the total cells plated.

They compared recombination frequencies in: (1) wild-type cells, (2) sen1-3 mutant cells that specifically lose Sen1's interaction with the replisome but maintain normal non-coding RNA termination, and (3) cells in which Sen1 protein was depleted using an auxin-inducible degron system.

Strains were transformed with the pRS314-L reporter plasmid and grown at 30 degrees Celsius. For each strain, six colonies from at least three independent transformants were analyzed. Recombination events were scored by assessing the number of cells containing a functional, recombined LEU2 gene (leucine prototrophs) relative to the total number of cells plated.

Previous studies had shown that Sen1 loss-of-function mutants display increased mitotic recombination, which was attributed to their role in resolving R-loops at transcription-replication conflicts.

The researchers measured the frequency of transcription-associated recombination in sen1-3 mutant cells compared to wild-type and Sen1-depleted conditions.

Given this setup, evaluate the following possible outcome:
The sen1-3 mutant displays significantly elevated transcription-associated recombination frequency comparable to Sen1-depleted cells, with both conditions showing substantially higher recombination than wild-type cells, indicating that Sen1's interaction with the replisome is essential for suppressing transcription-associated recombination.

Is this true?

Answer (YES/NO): NO